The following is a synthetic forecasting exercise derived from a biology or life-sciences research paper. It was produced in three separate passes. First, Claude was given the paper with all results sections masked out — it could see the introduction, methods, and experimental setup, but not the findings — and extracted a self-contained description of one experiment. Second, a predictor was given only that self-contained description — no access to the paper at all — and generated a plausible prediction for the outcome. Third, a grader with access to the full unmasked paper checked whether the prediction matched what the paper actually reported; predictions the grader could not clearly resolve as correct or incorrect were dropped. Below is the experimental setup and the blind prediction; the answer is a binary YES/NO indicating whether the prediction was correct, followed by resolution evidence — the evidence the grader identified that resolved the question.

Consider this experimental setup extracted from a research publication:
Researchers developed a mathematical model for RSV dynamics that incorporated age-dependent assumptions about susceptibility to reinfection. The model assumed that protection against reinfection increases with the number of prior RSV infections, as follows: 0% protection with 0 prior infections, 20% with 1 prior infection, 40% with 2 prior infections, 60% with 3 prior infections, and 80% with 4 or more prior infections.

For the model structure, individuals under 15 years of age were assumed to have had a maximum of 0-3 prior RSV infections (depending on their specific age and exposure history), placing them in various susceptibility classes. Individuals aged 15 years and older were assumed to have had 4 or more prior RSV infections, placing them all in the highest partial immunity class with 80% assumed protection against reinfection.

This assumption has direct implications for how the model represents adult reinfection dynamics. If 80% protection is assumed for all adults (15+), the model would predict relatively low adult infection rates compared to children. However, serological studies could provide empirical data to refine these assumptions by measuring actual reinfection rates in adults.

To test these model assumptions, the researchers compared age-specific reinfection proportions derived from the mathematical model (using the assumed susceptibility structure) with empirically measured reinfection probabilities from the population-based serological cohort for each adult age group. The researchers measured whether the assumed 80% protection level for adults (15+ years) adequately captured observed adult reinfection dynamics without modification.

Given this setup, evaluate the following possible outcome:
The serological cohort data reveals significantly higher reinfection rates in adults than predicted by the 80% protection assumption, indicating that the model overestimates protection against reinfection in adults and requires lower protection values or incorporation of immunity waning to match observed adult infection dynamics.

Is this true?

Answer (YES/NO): YES